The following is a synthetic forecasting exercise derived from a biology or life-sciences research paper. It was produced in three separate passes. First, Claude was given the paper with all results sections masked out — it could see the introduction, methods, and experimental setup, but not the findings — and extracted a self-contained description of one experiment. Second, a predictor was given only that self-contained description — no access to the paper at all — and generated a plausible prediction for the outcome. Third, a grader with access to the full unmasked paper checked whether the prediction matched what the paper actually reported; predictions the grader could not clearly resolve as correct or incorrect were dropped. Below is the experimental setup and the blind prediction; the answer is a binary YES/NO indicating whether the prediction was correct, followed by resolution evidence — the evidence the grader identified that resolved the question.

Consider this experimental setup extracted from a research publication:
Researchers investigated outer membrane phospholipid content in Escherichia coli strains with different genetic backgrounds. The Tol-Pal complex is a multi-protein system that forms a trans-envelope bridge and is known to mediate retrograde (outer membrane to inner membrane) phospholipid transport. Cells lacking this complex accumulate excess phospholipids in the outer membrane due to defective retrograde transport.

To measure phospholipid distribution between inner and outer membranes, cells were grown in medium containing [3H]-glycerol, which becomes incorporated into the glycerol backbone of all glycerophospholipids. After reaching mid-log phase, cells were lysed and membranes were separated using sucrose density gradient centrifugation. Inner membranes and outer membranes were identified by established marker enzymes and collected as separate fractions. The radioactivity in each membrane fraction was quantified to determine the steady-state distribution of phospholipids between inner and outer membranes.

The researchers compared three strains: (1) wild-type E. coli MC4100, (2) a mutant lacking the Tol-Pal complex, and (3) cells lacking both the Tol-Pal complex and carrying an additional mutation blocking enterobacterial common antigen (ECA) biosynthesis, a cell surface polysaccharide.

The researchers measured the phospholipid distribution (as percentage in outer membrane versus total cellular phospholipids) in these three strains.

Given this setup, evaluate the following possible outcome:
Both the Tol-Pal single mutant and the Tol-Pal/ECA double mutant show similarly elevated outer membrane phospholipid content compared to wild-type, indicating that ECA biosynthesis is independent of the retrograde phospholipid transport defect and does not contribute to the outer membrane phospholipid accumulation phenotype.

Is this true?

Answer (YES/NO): NO